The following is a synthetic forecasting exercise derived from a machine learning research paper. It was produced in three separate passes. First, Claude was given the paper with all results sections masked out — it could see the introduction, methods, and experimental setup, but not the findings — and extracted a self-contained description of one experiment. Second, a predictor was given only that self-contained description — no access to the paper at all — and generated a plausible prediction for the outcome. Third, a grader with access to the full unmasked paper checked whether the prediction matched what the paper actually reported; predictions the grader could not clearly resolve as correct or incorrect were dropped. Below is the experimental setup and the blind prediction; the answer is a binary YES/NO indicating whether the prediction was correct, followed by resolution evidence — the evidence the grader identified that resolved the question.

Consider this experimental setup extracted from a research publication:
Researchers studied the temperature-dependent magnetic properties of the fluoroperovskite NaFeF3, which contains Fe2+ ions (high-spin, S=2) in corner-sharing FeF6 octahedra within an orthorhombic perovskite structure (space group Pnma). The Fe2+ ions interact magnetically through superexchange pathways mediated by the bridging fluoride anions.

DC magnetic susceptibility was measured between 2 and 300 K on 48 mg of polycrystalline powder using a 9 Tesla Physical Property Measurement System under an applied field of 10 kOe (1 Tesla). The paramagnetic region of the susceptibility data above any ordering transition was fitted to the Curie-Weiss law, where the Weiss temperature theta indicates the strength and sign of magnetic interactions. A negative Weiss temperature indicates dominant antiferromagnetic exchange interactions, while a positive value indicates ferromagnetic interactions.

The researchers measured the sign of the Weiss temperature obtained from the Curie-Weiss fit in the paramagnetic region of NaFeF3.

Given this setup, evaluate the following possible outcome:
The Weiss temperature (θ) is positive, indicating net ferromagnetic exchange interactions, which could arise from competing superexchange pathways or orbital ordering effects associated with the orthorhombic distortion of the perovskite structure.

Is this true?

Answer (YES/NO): NO